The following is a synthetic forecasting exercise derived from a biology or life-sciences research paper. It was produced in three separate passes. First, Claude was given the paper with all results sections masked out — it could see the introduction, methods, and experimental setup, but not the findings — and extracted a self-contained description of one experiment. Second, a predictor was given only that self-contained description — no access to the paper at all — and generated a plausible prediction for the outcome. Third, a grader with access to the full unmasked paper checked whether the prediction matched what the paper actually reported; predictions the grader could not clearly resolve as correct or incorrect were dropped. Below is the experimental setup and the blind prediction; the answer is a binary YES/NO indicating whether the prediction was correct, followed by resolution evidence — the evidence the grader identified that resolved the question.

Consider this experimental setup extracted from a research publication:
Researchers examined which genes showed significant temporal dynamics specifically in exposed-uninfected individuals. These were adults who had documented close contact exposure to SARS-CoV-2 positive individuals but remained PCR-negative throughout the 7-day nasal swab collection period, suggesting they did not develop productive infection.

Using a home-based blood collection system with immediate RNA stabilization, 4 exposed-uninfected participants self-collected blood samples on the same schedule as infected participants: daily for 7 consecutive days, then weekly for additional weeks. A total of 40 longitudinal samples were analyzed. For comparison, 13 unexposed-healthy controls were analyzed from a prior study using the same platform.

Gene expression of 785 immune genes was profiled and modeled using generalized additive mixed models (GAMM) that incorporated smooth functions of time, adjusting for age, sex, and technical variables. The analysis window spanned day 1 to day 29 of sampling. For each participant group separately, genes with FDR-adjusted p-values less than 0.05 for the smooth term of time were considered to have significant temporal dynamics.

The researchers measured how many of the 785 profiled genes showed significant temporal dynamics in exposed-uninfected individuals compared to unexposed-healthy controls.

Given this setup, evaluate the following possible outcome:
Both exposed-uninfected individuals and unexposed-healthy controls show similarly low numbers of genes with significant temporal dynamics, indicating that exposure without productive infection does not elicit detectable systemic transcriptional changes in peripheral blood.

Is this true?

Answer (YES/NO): YES